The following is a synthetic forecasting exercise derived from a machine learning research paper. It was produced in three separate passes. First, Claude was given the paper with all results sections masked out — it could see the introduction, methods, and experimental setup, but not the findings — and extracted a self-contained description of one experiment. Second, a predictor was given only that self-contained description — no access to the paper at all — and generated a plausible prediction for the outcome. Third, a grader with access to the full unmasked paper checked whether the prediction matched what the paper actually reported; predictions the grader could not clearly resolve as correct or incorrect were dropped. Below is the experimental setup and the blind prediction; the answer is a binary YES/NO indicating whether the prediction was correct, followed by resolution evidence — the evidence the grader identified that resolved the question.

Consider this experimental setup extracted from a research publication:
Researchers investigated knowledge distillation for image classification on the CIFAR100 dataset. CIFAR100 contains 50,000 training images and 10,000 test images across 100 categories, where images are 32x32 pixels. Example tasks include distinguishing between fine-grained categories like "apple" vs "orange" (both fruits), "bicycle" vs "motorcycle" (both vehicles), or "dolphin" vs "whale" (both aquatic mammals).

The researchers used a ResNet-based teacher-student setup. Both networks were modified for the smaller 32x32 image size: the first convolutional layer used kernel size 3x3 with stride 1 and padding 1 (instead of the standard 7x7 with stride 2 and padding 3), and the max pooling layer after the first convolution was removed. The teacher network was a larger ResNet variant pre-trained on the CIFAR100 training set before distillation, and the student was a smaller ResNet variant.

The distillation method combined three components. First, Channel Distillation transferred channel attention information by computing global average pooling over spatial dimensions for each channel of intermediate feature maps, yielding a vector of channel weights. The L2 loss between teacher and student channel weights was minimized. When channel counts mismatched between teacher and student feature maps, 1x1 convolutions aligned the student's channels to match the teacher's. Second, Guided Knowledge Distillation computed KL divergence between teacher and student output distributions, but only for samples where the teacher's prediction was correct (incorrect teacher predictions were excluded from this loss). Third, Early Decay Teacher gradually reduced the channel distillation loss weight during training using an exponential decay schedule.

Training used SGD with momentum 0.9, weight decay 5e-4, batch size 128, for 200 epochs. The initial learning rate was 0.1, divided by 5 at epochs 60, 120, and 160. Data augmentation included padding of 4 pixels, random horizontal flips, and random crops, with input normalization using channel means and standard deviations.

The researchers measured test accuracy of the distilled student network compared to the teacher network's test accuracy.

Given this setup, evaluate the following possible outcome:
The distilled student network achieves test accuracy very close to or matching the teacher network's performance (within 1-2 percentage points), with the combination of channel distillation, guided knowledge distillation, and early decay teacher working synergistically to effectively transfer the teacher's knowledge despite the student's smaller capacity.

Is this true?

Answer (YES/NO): NO